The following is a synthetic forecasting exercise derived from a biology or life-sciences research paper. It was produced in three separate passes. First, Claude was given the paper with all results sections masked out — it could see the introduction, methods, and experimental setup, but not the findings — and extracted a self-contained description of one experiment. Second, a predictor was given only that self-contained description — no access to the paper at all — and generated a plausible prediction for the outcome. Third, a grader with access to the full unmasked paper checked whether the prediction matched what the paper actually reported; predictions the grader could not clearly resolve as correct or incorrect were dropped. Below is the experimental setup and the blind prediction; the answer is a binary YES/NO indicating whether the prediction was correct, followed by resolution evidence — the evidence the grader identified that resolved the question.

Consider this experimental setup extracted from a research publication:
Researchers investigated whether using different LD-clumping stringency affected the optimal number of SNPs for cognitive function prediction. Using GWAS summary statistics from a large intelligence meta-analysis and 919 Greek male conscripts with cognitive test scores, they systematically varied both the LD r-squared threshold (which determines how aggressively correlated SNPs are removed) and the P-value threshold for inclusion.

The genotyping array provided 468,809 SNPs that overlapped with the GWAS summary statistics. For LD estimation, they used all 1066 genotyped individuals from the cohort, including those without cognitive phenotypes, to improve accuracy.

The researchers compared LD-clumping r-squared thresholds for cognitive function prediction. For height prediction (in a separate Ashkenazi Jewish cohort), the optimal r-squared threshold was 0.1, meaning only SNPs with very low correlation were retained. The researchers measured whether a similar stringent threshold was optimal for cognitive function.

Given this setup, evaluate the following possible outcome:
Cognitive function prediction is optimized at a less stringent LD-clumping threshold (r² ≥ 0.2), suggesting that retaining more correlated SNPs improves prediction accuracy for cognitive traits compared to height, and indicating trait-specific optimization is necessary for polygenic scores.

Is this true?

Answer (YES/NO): YES